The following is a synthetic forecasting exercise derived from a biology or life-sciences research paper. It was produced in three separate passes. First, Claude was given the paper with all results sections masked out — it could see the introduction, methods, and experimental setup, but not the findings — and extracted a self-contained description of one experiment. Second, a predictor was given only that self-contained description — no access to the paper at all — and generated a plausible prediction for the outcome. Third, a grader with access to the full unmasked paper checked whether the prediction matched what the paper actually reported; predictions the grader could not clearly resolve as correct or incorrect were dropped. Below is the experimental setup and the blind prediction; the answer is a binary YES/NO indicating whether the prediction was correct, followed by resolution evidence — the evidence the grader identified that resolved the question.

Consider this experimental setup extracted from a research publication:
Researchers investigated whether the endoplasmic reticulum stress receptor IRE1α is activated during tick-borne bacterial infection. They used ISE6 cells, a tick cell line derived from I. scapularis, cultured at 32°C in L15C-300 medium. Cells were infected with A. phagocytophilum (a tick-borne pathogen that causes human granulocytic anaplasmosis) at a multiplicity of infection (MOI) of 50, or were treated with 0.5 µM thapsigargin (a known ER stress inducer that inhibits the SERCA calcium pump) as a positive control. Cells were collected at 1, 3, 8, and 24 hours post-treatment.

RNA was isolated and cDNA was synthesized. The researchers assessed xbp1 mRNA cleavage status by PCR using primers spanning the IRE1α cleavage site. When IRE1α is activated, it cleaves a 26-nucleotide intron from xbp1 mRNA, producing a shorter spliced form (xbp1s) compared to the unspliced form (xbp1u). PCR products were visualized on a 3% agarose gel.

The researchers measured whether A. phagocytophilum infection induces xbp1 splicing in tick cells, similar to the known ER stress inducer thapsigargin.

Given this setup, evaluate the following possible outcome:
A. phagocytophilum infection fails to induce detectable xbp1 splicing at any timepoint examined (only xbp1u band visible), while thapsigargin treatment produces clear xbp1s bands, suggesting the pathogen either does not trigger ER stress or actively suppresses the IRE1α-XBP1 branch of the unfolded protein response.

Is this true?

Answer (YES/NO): YES